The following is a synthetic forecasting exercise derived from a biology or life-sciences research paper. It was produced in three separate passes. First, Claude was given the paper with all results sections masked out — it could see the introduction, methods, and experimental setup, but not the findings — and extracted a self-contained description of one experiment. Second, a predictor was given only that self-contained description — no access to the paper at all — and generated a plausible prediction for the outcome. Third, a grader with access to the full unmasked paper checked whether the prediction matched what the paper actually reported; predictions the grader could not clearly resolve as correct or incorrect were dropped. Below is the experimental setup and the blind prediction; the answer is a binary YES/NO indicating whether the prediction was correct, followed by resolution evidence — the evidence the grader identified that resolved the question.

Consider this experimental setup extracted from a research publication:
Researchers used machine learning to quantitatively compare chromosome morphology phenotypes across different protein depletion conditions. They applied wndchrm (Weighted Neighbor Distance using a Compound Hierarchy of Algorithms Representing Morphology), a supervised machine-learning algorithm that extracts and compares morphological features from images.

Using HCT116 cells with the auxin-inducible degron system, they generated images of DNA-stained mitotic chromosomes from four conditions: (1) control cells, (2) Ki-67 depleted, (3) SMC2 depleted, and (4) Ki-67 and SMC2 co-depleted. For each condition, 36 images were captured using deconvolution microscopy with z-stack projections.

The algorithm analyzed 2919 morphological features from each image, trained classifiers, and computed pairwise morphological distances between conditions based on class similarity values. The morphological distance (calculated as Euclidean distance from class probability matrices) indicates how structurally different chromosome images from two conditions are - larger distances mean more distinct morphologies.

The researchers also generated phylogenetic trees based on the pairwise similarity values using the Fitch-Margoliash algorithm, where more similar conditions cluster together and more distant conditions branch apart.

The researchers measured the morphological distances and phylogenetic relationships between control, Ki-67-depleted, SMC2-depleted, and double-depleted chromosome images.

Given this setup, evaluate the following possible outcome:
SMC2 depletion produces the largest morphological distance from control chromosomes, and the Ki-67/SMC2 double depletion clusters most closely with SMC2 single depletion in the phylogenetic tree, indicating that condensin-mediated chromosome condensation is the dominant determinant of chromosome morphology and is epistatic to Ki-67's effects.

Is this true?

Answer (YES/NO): NO